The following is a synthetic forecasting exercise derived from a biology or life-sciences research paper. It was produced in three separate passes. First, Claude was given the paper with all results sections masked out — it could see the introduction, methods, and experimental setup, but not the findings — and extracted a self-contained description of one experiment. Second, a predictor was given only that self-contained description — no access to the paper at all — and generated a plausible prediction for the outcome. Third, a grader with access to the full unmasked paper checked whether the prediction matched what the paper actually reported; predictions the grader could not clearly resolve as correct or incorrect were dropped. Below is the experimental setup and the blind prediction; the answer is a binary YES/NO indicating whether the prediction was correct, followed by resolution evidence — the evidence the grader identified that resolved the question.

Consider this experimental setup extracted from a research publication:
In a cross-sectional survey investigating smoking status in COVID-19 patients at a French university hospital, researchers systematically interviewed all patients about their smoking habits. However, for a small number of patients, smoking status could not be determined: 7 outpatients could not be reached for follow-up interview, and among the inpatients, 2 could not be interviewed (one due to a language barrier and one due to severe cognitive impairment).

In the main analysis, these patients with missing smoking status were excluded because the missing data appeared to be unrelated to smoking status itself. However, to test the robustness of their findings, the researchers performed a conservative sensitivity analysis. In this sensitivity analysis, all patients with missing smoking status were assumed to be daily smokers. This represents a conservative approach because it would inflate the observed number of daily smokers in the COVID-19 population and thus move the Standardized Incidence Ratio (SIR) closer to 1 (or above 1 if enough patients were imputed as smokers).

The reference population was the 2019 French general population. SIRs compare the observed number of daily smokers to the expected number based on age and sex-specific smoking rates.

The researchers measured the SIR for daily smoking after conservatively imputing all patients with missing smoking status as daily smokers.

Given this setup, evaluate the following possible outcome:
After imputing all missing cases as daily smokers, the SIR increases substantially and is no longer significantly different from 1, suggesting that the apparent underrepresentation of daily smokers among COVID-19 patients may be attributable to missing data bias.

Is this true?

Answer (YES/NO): NO